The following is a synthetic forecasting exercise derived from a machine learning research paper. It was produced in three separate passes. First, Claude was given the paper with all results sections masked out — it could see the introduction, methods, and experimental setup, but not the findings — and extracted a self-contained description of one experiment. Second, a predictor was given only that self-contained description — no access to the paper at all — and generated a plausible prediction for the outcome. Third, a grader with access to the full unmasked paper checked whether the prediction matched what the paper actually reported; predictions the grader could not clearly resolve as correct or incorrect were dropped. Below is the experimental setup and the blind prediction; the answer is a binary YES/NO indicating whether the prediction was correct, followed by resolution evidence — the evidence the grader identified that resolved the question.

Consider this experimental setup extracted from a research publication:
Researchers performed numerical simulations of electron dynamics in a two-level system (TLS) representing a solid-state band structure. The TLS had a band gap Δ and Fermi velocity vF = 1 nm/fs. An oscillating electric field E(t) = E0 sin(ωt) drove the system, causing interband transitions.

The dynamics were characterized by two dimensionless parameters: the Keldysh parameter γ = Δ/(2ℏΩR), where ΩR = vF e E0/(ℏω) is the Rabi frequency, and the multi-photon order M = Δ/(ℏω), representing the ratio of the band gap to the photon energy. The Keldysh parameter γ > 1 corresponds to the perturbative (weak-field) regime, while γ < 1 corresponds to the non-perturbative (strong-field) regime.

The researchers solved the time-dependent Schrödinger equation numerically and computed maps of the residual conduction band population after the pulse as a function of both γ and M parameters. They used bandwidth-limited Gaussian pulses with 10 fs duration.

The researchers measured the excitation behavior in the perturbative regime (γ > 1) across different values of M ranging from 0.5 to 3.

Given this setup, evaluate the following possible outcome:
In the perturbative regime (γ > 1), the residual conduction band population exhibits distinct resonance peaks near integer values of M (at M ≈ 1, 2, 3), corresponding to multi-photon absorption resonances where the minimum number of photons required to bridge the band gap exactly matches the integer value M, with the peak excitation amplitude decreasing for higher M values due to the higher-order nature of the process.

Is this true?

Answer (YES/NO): NO